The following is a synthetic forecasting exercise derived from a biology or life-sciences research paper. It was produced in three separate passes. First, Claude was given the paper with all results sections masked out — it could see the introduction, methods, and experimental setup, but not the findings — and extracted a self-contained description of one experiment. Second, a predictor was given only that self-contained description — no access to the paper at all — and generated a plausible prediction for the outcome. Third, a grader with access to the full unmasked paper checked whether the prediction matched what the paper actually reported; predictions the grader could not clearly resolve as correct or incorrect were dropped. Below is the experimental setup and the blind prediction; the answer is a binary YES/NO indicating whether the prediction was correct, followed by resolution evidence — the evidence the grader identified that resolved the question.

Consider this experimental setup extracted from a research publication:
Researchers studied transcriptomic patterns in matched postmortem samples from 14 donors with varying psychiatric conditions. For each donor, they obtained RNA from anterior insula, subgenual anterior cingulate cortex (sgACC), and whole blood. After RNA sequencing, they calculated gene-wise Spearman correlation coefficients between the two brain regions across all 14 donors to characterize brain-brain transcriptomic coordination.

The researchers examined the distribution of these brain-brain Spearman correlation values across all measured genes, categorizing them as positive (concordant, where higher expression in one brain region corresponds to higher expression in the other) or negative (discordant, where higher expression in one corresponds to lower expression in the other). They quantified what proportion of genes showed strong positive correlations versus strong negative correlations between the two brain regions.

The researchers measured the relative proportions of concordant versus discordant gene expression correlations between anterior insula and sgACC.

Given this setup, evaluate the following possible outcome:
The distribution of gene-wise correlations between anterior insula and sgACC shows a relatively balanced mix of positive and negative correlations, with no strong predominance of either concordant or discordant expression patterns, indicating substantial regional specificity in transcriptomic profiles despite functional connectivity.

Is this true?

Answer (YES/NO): NO